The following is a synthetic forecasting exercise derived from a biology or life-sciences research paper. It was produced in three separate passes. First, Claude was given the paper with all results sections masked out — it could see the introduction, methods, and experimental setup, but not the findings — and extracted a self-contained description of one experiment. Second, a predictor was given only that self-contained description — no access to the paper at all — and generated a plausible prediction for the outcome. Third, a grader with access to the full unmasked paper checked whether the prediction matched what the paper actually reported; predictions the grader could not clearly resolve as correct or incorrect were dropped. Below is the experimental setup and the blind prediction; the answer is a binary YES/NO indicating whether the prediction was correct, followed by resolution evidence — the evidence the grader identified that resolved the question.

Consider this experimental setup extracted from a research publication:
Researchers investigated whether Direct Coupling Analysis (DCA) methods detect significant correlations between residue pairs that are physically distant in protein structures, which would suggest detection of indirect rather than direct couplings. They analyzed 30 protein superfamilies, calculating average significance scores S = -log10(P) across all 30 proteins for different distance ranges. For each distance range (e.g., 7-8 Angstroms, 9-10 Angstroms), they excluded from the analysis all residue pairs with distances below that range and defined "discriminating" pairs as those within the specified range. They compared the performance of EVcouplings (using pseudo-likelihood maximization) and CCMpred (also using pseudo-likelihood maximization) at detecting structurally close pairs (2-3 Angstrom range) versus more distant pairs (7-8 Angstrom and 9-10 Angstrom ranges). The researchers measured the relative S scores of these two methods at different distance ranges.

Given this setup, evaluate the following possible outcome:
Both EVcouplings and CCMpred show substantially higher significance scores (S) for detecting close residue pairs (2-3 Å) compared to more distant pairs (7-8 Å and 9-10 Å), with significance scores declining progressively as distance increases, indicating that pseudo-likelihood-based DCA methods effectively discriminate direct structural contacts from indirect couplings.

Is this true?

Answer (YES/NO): NO